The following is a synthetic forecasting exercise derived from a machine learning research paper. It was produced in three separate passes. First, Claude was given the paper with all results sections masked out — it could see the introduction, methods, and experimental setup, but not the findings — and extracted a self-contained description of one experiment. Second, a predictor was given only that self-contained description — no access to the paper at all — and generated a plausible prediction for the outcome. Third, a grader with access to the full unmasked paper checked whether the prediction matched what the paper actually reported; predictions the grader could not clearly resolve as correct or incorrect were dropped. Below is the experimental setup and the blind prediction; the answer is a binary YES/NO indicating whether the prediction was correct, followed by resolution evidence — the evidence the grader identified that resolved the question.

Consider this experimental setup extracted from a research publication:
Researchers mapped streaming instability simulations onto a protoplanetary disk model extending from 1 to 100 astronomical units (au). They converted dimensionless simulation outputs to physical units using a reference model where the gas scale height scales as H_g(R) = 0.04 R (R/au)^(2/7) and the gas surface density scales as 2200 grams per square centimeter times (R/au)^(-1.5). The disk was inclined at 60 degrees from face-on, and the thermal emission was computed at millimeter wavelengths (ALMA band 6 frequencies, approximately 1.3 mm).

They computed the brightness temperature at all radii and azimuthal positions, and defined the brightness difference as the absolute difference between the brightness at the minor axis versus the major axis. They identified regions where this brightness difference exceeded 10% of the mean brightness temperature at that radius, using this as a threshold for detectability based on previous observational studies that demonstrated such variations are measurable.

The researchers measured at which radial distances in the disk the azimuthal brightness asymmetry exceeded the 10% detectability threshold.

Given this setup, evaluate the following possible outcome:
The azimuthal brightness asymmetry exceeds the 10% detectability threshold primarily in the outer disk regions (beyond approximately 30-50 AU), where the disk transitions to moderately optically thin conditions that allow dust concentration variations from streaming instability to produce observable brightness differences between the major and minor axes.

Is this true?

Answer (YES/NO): NO